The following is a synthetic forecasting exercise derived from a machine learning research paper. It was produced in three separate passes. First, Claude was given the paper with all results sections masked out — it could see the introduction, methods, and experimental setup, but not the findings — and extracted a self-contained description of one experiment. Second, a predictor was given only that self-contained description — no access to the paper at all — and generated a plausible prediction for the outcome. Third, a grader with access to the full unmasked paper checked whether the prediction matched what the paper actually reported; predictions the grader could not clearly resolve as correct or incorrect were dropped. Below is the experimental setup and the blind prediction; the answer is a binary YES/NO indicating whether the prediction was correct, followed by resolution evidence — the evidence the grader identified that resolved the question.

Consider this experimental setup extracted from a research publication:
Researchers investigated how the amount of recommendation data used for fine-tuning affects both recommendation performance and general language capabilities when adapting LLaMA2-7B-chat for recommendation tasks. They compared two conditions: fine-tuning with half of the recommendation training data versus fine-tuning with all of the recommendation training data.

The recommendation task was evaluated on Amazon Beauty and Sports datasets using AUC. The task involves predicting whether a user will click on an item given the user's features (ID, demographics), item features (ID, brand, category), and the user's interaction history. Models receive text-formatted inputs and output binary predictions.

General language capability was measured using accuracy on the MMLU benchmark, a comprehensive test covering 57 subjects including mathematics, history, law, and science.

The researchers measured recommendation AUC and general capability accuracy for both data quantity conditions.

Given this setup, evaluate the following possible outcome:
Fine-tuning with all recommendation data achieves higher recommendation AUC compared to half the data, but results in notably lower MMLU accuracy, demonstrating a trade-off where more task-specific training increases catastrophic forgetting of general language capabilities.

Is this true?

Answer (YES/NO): YES